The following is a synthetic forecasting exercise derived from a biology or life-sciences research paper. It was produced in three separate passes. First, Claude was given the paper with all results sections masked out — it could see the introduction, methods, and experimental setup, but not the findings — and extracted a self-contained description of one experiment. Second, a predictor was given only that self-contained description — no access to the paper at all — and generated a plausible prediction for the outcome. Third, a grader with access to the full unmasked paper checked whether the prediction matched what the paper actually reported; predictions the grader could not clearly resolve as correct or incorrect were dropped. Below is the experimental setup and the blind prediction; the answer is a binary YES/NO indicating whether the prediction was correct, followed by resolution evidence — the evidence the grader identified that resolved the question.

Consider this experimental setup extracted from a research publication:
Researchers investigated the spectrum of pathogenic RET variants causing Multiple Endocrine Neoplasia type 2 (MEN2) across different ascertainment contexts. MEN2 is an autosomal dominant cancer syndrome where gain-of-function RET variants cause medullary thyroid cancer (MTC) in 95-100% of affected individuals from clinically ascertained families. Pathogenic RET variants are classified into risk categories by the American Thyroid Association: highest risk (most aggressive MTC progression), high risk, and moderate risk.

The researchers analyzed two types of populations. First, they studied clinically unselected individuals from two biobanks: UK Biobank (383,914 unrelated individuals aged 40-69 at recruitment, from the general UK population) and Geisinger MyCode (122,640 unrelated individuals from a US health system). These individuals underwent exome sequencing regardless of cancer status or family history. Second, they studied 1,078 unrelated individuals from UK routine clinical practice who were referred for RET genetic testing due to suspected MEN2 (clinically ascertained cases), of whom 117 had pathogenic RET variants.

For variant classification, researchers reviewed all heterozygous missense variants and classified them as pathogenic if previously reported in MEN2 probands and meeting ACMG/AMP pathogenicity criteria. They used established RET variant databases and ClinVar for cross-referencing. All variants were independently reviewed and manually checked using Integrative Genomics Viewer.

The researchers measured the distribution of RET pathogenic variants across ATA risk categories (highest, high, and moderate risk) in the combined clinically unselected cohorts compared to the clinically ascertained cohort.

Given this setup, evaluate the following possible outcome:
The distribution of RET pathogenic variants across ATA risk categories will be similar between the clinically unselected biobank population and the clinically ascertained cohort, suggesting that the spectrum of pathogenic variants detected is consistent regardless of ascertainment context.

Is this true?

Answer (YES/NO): NO